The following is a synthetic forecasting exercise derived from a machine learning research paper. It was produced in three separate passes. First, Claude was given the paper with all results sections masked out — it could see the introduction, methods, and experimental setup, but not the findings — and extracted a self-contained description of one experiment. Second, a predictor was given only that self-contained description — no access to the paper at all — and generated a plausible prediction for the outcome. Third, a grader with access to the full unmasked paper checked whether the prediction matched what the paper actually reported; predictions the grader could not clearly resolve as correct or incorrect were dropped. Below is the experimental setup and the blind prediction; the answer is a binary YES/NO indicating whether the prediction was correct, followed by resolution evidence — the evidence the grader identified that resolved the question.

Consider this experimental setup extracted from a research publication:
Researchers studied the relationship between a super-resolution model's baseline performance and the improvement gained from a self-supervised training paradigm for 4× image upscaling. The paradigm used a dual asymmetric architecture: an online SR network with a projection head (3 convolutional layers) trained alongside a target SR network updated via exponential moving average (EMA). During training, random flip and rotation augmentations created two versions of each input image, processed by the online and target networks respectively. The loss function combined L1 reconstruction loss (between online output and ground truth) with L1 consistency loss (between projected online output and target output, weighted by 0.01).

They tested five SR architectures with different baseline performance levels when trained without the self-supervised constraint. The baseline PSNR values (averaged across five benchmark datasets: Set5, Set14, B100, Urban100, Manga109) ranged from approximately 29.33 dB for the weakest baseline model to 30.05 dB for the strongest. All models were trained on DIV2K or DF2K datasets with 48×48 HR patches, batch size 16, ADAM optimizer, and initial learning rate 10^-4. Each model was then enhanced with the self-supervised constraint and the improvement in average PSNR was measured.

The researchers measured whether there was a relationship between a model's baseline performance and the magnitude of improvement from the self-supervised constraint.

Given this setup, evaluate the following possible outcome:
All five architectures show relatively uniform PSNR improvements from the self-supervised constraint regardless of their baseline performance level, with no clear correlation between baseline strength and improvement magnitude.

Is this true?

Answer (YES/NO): NO